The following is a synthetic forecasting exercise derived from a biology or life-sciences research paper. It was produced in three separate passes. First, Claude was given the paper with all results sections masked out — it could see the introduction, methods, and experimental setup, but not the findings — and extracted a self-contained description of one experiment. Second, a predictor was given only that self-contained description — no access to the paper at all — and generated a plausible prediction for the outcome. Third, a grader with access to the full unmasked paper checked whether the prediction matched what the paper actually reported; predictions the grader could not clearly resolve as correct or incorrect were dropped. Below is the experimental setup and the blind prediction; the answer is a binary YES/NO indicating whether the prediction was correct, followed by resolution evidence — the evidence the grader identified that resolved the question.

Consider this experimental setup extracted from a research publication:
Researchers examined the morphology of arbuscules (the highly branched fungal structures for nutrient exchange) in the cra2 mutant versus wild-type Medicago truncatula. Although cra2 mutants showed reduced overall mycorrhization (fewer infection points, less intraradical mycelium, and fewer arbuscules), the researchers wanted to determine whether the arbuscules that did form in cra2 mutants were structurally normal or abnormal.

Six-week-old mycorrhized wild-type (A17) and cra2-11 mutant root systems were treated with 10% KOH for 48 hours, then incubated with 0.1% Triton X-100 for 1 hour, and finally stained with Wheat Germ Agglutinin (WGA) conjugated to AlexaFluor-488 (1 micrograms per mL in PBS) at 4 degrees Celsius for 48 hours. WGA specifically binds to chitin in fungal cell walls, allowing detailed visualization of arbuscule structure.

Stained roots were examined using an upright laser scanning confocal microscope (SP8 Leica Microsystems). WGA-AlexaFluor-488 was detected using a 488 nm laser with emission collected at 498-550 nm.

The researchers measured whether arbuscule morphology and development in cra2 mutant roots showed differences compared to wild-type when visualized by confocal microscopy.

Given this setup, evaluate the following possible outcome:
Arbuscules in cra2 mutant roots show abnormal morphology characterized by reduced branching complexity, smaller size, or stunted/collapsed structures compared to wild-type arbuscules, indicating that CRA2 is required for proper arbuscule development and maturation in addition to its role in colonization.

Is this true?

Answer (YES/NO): NO